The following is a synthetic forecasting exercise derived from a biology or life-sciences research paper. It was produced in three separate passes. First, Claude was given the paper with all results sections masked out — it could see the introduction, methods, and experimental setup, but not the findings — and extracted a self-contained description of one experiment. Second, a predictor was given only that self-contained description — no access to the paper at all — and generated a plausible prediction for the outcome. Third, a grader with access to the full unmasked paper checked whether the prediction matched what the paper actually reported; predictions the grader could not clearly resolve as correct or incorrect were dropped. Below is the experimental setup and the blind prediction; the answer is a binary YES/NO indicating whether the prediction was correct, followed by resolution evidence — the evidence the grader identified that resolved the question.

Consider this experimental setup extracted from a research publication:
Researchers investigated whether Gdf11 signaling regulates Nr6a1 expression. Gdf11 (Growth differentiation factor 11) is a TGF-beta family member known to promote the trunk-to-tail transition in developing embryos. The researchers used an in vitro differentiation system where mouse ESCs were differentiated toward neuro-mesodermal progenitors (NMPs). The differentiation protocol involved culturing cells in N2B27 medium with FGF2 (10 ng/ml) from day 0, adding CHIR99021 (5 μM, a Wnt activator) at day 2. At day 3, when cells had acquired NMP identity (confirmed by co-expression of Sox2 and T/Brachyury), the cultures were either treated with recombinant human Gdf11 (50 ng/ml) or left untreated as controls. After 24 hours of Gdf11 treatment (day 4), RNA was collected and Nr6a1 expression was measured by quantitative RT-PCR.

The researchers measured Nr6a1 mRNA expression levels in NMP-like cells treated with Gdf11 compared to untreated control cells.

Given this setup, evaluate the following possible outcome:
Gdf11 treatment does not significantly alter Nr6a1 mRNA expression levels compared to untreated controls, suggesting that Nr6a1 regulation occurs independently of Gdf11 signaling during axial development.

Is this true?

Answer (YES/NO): NO